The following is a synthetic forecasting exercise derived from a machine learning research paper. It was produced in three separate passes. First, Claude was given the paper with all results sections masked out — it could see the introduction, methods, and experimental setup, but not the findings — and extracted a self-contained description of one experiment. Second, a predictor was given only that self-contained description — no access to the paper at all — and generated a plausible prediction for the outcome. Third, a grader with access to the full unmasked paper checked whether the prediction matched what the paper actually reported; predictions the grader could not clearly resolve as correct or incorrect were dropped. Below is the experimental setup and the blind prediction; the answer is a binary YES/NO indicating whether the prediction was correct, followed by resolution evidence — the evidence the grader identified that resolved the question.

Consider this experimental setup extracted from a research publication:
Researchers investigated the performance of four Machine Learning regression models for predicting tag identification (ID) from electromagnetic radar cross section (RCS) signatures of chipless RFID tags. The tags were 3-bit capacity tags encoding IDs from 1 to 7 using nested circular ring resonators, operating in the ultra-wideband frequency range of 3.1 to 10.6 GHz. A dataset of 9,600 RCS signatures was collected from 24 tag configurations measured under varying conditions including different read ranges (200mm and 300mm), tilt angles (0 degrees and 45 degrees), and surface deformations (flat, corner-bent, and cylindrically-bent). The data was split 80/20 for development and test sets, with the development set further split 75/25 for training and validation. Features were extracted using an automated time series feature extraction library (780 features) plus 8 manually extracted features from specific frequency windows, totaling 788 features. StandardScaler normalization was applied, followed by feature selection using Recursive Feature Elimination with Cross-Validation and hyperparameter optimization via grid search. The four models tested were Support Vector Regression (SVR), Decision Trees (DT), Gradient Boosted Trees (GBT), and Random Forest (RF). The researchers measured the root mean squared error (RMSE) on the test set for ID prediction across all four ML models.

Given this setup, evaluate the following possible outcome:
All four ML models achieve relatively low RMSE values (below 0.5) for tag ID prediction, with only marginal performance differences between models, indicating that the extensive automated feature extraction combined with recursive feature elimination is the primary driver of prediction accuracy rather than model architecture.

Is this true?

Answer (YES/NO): NO